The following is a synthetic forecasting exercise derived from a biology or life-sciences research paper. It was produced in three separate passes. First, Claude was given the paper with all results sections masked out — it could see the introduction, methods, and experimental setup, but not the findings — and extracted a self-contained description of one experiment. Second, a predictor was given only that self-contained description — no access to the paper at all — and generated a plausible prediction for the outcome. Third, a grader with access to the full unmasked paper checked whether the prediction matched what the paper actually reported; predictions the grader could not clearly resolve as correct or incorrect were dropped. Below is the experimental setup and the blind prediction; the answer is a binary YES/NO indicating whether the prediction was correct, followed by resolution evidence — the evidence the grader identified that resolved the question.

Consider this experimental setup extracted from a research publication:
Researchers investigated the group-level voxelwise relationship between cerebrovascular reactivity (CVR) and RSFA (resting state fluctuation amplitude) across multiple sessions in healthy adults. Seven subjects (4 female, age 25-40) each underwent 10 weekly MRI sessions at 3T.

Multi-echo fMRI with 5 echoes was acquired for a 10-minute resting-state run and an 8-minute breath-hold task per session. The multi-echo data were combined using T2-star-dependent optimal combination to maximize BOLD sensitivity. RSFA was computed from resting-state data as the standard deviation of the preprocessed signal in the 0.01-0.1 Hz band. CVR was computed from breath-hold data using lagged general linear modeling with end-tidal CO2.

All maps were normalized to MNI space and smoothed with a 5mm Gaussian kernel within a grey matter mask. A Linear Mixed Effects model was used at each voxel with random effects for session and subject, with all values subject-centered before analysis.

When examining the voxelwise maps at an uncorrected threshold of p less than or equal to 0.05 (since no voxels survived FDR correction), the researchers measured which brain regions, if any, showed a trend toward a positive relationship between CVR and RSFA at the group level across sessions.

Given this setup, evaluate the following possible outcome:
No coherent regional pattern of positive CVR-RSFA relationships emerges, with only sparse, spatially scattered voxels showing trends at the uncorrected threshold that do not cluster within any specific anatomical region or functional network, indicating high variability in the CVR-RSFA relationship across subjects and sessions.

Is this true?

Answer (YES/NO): NO